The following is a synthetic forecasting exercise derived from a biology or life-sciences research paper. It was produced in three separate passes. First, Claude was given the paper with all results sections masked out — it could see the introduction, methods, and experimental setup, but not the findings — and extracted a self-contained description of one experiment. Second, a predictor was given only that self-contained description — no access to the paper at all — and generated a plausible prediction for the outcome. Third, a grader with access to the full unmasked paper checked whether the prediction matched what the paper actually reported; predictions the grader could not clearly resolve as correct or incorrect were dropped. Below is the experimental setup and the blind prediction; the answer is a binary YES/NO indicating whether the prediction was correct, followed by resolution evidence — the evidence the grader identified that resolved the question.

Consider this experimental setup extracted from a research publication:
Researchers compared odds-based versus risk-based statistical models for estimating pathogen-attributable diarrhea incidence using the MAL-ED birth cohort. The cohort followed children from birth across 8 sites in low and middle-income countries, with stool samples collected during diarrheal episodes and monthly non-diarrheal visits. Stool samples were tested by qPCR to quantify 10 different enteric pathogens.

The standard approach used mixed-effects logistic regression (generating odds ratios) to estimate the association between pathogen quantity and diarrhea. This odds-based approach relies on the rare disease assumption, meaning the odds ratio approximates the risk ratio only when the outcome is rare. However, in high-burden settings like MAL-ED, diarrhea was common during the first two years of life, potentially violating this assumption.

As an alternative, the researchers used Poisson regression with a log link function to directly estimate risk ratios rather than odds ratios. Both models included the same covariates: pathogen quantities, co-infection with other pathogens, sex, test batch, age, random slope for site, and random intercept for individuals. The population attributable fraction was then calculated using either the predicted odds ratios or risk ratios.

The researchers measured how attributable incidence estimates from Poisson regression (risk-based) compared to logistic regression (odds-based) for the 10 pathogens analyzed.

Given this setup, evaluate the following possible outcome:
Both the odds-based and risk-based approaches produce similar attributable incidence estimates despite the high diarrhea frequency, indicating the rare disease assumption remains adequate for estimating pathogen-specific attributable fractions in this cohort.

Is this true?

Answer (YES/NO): NO